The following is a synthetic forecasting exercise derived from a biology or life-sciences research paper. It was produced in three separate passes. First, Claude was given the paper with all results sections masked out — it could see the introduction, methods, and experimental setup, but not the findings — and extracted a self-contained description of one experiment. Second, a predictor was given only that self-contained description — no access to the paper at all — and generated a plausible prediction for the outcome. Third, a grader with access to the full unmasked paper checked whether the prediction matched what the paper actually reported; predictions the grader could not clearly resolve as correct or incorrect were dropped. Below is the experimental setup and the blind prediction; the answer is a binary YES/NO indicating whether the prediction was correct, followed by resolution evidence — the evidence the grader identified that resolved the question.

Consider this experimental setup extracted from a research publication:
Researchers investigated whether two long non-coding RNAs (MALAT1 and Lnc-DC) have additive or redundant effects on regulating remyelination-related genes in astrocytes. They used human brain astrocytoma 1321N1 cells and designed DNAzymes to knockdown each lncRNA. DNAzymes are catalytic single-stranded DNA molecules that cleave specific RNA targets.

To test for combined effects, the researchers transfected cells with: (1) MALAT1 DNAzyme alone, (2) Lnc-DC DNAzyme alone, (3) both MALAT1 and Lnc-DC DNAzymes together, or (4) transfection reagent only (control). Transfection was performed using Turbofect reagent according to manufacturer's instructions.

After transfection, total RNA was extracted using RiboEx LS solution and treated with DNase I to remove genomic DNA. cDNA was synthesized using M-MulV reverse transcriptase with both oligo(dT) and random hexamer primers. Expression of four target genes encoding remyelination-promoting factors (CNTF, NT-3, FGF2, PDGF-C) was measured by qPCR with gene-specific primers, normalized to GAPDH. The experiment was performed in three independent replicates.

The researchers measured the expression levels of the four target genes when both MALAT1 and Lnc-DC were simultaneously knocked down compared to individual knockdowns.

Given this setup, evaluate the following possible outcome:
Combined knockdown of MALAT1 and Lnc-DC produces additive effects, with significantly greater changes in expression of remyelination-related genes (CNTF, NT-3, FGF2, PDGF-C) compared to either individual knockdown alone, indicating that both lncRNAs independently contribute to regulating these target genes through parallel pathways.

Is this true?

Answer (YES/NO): NO